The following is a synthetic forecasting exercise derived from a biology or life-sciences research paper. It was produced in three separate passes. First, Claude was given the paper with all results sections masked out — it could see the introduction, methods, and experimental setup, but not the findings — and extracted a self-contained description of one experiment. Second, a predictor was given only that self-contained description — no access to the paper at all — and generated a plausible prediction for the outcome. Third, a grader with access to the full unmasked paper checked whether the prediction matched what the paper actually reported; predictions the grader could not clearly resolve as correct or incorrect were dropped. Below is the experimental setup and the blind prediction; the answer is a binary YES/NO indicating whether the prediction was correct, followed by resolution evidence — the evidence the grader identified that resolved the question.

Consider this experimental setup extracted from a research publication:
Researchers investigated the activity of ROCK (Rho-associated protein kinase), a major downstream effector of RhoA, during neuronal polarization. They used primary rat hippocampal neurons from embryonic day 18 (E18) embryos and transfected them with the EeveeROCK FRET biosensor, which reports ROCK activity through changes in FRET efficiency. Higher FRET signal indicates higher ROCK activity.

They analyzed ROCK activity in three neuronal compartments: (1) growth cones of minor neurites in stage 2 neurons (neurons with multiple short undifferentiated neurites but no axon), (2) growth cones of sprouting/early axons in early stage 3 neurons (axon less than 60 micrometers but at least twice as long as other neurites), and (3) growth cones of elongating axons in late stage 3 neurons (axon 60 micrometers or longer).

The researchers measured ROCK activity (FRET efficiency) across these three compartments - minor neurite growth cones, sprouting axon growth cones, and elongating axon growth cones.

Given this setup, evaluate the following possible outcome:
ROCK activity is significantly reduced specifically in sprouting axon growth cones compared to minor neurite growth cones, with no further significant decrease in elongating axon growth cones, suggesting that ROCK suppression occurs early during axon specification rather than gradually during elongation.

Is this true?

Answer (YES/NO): YES